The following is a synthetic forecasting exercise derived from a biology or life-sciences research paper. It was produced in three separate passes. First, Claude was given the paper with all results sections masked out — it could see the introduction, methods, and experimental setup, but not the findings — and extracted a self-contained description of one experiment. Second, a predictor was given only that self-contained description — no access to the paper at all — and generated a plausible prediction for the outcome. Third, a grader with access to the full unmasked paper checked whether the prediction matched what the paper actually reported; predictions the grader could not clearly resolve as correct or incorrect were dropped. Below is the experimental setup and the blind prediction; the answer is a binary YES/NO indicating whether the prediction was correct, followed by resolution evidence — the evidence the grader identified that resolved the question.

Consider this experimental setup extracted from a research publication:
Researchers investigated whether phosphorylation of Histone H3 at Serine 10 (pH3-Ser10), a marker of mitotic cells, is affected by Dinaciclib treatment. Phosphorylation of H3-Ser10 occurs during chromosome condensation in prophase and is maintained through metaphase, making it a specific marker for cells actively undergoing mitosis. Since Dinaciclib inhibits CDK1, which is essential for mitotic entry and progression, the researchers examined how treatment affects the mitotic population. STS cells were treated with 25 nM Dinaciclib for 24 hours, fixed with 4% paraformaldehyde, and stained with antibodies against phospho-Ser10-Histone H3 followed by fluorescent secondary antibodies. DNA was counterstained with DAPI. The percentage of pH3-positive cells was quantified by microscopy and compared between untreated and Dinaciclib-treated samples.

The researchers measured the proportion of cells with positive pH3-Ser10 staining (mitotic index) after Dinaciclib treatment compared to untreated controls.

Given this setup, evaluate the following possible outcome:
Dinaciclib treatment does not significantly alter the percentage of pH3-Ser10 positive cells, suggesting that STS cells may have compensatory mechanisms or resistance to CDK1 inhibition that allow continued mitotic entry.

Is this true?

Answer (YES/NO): NO